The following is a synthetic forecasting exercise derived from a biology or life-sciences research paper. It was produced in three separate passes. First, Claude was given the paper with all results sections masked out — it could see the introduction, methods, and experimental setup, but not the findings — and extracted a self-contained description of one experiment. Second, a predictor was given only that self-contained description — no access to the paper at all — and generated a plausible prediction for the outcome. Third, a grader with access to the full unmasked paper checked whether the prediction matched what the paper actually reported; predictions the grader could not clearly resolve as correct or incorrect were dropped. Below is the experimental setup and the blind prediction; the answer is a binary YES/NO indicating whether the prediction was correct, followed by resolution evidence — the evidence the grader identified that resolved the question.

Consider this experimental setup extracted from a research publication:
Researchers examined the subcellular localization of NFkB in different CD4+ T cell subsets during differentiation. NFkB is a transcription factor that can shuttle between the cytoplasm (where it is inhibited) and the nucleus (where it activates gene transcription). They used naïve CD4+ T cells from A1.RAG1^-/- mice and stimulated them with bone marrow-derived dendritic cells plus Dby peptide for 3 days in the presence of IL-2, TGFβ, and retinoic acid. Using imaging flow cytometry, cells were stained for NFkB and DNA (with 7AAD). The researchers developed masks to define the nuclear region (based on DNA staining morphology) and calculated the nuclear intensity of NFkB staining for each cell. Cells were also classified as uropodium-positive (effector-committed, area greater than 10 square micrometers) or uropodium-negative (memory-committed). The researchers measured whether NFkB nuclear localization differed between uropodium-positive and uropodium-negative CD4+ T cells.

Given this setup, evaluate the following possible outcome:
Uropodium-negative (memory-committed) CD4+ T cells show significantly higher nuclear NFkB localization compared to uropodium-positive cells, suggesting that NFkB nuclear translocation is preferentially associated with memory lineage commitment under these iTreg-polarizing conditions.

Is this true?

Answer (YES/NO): YES